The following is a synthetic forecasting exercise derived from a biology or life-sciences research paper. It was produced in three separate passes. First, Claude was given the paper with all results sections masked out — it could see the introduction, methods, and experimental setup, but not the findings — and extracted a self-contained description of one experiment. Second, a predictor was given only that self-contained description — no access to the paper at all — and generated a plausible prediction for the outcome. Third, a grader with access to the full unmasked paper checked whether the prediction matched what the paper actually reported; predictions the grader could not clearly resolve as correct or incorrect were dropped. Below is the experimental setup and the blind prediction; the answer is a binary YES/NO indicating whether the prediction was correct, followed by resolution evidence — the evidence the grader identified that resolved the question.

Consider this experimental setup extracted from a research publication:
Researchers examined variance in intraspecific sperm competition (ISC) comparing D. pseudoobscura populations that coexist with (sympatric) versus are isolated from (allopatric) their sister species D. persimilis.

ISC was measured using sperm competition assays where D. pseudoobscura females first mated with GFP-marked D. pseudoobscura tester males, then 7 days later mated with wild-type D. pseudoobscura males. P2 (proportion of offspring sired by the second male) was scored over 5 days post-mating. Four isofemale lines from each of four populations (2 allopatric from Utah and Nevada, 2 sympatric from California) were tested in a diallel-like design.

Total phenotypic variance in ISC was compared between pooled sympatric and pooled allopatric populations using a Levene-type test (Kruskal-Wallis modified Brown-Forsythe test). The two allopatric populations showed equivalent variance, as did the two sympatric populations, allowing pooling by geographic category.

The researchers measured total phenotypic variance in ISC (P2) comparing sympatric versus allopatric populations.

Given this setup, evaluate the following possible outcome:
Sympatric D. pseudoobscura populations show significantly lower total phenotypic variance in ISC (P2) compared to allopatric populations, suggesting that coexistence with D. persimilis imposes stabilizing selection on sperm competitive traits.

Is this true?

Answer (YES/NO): NO